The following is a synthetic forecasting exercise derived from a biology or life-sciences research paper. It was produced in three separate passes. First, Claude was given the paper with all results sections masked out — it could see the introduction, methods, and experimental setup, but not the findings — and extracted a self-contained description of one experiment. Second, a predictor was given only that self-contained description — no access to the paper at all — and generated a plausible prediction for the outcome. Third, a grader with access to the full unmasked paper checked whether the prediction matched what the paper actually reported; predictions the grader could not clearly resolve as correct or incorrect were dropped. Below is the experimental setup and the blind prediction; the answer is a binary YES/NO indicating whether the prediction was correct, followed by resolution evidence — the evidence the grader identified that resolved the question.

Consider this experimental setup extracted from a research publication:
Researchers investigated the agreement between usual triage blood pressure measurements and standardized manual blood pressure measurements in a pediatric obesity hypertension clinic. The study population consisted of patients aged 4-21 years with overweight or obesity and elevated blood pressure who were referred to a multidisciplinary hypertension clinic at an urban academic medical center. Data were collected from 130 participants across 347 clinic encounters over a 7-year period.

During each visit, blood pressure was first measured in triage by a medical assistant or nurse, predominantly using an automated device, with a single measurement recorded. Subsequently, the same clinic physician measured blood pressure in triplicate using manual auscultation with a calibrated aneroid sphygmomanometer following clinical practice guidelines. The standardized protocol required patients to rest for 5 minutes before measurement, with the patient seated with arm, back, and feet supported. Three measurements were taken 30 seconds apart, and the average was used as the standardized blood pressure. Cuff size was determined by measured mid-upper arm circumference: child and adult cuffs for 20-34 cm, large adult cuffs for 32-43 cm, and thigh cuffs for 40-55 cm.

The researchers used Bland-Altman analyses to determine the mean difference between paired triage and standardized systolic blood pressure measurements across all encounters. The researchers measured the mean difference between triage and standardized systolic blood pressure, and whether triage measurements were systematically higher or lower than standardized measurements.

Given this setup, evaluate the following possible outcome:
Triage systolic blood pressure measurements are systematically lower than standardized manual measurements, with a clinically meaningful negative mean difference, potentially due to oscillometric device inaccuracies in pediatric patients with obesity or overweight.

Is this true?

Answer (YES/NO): NO